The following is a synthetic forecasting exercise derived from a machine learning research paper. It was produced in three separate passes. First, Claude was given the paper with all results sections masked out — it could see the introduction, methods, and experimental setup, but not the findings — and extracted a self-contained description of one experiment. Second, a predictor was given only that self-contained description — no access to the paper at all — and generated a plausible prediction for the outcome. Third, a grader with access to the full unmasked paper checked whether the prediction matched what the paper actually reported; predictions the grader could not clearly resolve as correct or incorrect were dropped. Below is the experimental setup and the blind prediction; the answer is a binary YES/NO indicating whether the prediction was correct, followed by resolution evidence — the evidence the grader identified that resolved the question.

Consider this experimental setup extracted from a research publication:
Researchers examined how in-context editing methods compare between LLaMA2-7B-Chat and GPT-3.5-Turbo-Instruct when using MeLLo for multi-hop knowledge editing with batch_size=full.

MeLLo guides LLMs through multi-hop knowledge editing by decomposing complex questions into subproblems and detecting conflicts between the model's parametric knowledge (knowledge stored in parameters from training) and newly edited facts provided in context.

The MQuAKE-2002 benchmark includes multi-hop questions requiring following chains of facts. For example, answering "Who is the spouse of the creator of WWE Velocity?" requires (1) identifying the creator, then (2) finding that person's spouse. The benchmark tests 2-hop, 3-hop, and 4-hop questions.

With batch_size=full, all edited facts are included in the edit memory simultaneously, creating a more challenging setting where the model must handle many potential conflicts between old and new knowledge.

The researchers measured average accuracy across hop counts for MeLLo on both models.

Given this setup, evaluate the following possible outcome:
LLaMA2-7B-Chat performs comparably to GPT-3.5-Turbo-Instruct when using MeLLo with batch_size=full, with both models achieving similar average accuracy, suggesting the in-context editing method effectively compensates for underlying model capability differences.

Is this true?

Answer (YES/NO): NO